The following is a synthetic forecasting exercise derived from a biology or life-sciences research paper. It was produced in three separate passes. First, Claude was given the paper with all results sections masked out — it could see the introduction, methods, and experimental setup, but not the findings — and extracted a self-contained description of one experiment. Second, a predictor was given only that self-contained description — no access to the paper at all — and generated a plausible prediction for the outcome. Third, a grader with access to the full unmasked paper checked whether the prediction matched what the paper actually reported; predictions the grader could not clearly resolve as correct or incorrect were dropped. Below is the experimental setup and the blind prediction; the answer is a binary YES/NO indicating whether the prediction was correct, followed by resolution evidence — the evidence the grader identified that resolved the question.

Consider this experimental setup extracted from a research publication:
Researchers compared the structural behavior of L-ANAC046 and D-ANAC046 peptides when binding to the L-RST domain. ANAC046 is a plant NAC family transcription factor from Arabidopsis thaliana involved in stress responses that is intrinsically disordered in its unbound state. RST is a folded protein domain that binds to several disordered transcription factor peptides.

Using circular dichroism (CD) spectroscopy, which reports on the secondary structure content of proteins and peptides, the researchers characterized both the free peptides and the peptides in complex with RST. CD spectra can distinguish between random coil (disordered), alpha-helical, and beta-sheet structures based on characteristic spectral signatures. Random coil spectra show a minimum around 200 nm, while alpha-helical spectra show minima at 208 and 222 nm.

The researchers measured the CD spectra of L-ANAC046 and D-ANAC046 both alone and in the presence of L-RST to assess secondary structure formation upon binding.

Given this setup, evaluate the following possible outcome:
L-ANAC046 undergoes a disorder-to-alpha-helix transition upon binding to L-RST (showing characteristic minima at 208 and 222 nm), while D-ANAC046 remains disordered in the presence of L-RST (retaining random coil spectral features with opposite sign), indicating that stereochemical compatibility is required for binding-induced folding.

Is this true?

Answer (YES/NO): NO